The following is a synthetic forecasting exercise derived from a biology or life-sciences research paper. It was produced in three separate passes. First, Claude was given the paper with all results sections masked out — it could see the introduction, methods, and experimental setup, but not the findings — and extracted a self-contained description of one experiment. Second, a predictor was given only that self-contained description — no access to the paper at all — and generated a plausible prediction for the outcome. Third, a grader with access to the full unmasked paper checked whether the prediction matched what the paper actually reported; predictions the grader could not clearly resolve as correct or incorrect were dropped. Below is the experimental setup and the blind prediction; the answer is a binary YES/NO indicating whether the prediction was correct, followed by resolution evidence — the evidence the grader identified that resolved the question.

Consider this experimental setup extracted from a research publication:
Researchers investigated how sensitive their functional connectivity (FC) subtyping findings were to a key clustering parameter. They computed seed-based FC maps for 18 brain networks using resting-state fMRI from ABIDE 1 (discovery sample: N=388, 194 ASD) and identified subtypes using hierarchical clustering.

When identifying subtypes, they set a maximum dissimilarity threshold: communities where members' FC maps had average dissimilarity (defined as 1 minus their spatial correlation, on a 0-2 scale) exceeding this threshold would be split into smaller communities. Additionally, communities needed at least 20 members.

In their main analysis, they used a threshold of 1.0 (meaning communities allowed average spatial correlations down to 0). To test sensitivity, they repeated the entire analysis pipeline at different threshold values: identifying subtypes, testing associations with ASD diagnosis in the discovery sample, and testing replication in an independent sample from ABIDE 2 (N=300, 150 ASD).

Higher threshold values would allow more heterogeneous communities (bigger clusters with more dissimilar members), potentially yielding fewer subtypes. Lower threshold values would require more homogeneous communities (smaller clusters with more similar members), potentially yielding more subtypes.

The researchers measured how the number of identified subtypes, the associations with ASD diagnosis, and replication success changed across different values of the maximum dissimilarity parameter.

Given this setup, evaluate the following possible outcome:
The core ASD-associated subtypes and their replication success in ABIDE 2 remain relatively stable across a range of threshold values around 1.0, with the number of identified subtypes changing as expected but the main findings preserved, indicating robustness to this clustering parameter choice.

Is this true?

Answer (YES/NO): YES